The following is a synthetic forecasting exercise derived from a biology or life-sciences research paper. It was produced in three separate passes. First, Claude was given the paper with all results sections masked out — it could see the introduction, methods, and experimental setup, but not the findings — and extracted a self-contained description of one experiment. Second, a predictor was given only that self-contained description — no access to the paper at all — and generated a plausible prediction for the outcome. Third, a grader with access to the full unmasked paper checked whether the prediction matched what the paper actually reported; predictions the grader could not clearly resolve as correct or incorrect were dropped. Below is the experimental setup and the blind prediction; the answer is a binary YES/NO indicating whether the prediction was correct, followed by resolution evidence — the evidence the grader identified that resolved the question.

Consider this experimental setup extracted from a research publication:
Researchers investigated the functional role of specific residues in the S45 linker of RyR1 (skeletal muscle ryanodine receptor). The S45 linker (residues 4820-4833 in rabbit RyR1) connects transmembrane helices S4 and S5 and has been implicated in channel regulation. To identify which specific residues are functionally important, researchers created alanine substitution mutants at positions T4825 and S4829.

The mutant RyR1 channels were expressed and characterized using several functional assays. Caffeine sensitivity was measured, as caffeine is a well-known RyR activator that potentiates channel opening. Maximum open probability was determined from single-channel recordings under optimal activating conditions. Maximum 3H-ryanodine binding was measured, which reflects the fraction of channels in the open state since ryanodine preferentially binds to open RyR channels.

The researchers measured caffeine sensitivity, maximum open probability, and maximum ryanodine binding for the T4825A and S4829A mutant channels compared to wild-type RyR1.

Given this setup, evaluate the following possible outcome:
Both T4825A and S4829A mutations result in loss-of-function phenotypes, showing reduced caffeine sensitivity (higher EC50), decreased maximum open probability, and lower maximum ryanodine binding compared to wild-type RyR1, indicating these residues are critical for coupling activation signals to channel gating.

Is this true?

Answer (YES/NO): YES